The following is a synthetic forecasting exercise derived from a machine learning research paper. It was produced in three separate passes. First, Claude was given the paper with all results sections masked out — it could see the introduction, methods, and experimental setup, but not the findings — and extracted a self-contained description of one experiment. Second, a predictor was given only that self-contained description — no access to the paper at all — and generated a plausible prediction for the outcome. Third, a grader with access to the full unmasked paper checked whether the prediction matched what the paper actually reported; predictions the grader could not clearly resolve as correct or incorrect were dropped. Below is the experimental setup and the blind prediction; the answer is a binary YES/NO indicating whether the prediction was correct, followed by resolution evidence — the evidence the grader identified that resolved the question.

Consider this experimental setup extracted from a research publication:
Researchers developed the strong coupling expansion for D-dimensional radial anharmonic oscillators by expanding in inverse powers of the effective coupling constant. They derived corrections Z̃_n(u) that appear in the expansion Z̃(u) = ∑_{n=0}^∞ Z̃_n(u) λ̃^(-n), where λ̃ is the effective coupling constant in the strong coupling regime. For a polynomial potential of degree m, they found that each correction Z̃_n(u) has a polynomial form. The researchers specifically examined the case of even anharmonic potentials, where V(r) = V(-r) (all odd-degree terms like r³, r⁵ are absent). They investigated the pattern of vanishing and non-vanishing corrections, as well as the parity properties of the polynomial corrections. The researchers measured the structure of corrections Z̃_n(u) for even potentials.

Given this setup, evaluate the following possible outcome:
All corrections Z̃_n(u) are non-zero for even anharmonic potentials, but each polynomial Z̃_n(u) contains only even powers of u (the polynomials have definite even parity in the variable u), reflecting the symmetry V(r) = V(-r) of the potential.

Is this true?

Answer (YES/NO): NO